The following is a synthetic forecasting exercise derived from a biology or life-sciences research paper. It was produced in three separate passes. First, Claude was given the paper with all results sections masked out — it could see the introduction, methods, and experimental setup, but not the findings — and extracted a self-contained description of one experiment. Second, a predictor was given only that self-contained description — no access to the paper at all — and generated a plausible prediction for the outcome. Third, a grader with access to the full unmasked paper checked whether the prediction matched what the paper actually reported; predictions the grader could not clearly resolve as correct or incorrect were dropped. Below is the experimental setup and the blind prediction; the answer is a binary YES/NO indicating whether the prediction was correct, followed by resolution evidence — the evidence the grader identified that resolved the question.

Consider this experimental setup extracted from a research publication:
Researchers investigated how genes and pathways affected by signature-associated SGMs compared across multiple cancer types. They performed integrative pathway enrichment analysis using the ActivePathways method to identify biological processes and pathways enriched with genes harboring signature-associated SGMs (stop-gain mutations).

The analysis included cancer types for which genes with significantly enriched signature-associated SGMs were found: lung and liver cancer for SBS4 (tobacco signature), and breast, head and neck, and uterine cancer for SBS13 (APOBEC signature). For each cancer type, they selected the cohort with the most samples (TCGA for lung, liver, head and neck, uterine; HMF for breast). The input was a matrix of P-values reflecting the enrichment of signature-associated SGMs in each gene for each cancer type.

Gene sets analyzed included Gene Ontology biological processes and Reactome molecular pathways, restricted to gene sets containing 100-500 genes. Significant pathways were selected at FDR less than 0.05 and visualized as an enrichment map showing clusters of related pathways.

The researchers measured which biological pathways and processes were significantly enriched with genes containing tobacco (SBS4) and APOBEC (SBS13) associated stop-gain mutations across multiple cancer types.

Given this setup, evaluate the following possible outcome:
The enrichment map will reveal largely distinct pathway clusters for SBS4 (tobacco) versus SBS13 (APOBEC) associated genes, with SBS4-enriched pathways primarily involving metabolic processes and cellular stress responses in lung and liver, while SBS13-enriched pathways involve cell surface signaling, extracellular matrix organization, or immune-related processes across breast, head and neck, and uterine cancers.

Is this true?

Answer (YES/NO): NO